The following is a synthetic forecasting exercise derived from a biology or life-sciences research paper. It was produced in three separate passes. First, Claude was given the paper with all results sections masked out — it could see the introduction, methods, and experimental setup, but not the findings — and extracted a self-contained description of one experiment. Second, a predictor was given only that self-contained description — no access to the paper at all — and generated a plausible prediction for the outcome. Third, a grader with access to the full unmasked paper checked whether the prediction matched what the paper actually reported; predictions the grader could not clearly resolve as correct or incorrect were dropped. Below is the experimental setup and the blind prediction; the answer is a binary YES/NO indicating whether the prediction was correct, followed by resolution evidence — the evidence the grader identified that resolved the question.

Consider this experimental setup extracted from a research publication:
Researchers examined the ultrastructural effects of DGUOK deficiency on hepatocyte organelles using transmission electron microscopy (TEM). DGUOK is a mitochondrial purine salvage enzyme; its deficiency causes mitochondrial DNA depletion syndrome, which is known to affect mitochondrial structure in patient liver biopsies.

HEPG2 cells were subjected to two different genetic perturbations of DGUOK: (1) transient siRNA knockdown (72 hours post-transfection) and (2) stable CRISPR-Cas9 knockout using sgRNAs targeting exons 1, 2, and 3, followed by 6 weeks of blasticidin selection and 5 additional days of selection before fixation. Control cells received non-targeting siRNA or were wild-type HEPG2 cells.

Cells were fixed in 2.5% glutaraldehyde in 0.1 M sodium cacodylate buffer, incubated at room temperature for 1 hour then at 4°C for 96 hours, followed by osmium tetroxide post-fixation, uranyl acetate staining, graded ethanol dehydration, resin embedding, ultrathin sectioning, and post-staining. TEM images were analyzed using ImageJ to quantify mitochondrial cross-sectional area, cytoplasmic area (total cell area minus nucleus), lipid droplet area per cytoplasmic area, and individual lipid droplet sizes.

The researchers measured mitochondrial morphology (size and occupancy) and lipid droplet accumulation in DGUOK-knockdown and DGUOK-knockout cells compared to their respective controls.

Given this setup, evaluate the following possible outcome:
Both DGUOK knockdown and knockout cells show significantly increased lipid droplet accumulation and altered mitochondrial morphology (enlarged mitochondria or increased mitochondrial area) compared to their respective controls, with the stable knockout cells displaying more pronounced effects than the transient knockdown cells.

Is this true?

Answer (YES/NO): NO